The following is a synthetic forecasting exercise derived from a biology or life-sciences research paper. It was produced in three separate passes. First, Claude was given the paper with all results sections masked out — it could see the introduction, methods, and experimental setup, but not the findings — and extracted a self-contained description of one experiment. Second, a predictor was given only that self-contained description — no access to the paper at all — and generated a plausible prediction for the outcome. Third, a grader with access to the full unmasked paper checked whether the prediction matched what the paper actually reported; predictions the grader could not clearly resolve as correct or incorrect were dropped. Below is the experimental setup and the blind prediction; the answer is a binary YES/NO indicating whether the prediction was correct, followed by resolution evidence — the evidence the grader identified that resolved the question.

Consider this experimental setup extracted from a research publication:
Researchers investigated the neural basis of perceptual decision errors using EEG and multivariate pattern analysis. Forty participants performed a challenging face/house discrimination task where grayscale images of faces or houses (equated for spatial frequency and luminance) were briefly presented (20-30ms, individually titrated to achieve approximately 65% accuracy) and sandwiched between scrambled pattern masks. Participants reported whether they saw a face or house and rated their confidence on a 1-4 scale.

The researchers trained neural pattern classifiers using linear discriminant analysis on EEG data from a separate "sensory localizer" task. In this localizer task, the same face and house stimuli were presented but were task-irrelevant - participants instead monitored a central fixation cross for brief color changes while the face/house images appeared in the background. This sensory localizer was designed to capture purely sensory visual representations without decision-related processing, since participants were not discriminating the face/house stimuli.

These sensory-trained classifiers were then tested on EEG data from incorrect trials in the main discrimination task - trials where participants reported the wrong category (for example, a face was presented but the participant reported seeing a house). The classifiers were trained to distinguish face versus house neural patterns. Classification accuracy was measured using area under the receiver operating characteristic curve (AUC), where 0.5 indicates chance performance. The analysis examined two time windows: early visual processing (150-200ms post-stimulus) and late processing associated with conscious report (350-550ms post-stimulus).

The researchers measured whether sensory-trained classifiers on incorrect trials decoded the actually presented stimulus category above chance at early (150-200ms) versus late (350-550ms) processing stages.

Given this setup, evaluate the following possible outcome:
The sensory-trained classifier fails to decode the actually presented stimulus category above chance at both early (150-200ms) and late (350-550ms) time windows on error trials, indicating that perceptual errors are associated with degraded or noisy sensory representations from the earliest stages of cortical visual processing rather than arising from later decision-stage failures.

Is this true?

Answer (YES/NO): NO